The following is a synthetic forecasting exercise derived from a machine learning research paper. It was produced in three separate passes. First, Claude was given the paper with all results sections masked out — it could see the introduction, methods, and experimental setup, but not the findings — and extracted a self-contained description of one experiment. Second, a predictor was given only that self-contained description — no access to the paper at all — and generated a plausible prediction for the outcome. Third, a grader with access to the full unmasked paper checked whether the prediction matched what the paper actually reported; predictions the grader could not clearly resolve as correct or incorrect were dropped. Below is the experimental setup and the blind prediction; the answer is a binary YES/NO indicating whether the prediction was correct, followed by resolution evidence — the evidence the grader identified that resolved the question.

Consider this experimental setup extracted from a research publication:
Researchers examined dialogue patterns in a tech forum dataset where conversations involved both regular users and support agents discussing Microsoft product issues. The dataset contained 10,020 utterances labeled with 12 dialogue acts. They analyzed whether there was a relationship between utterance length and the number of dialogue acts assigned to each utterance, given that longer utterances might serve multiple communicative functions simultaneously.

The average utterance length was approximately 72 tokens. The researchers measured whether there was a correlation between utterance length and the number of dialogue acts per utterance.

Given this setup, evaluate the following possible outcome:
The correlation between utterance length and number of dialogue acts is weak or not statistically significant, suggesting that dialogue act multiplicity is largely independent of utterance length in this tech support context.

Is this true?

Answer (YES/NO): NO